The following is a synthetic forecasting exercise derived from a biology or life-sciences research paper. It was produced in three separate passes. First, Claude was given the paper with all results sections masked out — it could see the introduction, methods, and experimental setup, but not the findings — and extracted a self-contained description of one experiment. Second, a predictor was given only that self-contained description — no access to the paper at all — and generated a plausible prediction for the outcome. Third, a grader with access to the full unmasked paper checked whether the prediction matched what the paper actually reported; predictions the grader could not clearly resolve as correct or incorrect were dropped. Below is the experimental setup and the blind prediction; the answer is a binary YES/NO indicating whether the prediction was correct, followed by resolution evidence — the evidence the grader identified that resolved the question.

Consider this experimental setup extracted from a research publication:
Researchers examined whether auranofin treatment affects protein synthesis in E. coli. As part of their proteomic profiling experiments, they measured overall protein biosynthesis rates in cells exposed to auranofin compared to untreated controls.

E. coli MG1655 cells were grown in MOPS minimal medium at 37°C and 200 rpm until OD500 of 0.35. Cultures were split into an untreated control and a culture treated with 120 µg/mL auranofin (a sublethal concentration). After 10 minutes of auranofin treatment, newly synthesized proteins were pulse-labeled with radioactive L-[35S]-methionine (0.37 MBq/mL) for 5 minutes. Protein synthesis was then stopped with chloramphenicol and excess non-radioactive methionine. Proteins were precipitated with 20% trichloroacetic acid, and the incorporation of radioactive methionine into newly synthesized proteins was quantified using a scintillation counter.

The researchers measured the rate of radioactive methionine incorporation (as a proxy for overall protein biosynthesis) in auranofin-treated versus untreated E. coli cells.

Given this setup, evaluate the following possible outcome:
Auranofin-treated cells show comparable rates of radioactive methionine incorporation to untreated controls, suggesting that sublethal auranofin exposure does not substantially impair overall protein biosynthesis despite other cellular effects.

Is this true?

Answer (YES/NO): YES